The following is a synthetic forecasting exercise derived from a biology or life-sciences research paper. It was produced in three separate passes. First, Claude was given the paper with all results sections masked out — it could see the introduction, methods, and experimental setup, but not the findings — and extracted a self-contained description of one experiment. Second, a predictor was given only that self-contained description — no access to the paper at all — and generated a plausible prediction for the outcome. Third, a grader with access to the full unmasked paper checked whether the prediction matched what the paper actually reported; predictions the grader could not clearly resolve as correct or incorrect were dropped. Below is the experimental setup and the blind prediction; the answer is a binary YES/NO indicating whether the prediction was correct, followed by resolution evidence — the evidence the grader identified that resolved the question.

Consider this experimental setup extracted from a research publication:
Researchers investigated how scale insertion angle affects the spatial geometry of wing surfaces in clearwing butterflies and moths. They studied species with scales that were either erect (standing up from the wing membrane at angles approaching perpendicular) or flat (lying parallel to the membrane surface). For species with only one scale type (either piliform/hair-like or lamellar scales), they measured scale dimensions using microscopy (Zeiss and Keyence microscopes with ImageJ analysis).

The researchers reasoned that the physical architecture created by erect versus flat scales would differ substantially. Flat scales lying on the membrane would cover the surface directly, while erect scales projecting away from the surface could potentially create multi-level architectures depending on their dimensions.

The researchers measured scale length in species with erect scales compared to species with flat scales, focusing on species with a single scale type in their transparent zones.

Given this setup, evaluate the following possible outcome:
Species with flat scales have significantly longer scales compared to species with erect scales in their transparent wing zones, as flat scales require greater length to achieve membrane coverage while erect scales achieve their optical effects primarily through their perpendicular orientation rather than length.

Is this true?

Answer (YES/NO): YES